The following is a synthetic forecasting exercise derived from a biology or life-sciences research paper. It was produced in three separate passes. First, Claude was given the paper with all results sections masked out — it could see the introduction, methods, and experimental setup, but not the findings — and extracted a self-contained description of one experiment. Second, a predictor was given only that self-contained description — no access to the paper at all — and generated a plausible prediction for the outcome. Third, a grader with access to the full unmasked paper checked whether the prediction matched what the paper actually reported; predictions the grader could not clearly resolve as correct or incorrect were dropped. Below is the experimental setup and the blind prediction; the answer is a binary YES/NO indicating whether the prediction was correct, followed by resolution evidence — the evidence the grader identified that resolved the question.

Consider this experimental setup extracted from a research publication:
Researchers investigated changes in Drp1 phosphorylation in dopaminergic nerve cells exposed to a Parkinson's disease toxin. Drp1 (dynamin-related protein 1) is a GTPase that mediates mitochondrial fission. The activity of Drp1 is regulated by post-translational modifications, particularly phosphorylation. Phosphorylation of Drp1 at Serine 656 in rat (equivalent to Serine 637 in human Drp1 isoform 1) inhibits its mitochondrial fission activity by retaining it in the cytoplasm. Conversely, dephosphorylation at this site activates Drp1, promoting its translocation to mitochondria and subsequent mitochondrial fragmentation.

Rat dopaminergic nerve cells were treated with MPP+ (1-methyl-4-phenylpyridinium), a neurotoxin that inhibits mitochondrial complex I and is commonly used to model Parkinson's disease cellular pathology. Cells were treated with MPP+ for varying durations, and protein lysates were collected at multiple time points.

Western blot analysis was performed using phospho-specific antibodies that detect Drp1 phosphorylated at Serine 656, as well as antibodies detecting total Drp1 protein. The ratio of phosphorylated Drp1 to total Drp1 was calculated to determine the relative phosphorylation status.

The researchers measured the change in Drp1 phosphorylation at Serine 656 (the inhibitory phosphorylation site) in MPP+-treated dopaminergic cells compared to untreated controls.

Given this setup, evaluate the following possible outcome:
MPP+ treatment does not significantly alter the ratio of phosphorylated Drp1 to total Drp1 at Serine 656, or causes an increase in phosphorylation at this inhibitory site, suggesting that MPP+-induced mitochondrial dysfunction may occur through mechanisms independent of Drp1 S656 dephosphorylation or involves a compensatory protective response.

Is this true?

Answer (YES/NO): NO